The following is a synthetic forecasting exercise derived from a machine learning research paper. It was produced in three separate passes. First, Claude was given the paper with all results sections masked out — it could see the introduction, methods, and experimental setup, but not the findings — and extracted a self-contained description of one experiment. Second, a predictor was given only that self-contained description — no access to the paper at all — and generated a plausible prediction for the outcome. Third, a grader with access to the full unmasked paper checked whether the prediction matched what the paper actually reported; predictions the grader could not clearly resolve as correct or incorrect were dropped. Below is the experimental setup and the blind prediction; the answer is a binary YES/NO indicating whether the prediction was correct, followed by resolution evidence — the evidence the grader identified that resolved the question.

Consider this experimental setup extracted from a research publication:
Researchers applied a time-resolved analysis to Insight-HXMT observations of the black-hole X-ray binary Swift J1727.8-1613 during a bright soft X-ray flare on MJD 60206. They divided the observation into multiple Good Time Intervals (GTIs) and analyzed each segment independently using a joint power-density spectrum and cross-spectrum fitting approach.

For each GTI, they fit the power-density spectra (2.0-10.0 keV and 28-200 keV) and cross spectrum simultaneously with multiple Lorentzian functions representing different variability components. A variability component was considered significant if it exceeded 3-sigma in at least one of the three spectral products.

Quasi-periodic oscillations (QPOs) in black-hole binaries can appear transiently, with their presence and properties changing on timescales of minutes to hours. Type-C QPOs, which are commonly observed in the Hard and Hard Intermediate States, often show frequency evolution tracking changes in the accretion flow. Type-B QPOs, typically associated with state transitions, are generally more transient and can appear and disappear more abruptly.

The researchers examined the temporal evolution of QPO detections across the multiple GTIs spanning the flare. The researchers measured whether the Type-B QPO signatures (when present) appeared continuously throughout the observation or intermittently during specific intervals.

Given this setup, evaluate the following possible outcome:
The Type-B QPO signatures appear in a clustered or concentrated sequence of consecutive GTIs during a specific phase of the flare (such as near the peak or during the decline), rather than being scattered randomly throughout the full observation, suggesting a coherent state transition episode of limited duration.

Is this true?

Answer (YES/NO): NO